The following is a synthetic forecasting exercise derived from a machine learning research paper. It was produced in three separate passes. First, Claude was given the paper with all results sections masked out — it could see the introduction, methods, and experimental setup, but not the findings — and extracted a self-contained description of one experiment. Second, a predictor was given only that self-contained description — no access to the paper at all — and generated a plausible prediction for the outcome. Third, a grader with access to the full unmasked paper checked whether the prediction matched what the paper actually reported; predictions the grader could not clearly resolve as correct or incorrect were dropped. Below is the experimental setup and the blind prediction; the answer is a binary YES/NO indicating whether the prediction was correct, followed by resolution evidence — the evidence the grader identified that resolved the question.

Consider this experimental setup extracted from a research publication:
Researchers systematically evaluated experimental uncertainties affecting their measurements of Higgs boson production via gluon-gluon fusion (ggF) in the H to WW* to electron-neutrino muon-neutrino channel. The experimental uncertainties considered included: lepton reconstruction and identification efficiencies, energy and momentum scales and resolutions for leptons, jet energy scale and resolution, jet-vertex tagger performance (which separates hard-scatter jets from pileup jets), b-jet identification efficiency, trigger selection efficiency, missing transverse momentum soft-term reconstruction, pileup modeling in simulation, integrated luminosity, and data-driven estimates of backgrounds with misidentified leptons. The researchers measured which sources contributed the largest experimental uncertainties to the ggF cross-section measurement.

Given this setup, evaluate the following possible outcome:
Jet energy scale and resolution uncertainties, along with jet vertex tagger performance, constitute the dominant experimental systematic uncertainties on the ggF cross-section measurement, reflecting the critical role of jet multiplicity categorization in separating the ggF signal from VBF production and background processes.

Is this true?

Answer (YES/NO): NO